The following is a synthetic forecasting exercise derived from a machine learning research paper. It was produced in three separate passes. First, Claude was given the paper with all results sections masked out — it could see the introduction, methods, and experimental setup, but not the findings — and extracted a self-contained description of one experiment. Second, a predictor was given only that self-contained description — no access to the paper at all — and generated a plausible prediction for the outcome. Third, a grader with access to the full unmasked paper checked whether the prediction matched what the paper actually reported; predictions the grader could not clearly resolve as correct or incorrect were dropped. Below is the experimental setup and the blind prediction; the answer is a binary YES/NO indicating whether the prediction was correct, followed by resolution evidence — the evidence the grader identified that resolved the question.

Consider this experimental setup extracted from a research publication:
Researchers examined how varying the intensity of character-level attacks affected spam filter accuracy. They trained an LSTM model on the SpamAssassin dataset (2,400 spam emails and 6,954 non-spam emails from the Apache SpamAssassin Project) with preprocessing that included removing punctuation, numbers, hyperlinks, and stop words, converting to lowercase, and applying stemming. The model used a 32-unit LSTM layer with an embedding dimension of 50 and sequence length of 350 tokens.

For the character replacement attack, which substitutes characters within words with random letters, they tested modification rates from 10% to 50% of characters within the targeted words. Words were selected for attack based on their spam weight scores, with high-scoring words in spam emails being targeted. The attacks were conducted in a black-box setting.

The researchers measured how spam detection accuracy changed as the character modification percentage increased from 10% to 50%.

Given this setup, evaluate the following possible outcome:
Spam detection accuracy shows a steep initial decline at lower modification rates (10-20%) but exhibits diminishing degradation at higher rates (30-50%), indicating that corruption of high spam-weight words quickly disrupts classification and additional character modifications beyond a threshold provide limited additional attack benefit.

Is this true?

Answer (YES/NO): YES